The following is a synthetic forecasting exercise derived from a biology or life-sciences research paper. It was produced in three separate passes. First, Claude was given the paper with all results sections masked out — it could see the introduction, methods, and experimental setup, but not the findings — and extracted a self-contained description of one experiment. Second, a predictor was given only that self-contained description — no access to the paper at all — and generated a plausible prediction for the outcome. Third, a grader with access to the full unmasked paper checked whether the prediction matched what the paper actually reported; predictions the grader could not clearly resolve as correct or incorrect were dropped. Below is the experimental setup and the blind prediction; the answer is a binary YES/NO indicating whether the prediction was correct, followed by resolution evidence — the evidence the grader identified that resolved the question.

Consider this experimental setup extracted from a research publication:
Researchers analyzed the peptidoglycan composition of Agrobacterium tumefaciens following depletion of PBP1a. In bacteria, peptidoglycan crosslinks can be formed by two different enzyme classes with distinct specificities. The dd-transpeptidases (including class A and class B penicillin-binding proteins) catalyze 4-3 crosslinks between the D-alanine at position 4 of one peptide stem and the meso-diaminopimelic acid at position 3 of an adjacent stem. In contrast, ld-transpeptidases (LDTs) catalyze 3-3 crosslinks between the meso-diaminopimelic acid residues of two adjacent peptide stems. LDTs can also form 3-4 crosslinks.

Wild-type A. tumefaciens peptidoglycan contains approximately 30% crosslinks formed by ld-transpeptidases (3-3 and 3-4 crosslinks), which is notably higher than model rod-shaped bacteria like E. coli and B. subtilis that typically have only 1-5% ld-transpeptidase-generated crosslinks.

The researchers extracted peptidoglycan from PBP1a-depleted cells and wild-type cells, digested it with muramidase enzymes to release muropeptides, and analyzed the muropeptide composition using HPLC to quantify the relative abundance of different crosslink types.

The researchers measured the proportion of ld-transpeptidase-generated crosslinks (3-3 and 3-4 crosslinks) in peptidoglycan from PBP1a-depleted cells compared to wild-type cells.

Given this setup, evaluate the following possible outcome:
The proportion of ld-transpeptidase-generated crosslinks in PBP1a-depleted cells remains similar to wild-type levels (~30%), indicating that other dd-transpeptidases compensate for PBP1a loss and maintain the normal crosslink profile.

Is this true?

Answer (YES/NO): NO